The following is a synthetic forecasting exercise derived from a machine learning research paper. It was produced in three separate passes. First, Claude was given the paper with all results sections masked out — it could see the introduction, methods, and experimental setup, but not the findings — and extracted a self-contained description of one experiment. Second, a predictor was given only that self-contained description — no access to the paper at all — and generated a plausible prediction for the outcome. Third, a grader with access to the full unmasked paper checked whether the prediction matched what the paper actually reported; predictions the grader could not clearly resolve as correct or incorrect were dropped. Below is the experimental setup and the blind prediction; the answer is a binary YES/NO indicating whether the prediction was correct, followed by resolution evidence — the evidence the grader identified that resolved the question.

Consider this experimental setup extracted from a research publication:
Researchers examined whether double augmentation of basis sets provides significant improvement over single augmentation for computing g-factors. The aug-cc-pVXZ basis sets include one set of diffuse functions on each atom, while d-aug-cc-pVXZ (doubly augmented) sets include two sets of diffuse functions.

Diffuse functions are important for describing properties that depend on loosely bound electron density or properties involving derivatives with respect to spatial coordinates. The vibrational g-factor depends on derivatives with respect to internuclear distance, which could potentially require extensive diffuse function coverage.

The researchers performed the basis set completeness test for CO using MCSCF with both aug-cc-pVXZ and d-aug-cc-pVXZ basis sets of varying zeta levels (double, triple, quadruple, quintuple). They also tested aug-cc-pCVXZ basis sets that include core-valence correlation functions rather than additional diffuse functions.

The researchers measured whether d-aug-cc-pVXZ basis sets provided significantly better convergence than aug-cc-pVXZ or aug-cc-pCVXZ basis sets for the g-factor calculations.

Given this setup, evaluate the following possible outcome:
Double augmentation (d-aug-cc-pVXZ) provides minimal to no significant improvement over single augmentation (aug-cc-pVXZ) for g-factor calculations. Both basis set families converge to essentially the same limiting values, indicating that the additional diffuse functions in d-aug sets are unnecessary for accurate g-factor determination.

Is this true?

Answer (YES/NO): YES